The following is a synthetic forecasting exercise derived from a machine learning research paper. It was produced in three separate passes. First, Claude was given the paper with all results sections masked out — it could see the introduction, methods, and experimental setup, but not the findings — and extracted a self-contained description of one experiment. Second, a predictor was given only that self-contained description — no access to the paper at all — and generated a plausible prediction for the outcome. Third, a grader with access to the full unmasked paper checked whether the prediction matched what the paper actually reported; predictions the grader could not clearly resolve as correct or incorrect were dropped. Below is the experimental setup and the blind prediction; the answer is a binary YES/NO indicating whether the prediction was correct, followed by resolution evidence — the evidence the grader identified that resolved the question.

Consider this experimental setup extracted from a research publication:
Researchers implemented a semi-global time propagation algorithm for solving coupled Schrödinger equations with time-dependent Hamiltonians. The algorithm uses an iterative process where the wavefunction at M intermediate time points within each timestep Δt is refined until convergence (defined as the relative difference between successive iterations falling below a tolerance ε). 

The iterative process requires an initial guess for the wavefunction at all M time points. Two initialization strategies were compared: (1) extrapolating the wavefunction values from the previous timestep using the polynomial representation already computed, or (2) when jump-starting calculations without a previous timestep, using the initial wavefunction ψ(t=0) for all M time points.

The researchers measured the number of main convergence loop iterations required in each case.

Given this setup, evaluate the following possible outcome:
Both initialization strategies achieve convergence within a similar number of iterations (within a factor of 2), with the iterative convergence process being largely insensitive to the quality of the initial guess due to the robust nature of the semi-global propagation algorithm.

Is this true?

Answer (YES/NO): YES